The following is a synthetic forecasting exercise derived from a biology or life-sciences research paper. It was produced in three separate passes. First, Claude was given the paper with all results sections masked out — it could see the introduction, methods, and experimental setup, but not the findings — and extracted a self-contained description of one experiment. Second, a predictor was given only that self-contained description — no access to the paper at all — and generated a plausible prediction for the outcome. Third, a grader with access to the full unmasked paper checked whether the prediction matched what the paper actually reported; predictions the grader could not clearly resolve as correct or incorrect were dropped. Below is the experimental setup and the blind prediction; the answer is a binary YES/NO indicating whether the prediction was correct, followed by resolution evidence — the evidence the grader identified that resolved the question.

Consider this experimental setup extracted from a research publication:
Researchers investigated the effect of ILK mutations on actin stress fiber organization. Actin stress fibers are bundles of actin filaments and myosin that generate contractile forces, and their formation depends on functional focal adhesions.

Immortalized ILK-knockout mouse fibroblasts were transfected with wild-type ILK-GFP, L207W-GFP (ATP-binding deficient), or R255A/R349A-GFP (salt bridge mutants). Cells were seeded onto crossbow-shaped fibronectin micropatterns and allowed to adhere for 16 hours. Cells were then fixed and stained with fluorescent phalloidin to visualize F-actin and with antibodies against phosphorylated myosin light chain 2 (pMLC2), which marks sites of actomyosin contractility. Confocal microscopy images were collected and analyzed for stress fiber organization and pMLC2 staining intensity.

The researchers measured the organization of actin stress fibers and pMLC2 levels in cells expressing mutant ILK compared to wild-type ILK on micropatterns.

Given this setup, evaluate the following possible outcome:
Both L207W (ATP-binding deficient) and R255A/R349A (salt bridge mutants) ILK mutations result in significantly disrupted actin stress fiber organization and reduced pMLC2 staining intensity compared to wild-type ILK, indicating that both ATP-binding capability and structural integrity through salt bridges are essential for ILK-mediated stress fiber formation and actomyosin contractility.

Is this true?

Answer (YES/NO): YES